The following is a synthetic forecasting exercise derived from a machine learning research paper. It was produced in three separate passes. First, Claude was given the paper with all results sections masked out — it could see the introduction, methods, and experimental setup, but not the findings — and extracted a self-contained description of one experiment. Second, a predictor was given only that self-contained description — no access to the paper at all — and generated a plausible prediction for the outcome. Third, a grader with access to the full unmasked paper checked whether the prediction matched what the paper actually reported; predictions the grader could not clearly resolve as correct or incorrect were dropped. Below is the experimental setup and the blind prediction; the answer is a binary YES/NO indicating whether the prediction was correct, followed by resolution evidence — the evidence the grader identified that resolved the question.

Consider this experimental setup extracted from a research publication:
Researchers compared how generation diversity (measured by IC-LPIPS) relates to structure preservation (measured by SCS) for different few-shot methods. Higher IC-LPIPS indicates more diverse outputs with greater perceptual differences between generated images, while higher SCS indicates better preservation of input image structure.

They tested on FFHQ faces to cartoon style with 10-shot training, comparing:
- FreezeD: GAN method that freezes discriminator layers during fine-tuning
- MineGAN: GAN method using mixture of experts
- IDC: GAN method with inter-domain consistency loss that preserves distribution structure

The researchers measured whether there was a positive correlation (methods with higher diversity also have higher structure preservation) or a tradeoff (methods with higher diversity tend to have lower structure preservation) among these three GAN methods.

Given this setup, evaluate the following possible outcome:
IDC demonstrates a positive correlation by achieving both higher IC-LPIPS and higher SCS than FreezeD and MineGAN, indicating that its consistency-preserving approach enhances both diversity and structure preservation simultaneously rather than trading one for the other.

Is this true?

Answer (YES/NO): YES